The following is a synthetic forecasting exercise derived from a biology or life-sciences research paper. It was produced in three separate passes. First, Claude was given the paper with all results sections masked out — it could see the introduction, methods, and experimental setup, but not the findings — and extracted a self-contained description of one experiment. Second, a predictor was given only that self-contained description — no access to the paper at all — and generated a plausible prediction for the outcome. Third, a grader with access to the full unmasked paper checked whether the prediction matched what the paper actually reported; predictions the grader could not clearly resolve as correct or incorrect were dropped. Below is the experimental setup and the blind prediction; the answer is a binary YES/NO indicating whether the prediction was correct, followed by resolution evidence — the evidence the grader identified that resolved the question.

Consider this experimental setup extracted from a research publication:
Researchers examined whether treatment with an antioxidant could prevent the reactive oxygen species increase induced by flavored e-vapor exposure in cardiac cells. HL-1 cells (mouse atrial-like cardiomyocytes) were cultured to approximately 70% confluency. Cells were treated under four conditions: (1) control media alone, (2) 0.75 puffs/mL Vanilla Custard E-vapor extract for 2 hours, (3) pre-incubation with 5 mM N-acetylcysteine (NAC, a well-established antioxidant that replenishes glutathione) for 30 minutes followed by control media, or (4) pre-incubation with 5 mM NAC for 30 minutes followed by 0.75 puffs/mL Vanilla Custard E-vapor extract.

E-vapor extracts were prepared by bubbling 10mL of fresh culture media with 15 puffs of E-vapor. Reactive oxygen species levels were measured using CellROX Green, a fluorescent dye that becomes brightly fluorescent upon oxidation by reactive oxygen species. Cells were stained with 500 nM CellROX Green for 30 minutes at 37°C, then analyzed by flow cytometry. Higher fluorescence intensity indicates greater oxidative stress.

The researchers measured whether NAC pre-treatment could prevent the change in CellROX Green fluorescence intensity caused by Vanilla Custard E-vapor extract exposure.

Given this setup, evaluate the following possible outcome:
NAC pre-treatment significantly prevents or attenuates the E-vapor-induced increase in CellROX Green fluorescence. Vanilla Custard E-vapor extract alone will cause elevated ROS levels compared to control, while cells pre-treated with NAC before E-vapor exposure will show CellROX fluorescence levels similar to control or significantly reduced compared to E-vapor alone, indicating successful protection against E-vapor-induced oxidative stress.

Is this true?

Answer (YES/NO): YES